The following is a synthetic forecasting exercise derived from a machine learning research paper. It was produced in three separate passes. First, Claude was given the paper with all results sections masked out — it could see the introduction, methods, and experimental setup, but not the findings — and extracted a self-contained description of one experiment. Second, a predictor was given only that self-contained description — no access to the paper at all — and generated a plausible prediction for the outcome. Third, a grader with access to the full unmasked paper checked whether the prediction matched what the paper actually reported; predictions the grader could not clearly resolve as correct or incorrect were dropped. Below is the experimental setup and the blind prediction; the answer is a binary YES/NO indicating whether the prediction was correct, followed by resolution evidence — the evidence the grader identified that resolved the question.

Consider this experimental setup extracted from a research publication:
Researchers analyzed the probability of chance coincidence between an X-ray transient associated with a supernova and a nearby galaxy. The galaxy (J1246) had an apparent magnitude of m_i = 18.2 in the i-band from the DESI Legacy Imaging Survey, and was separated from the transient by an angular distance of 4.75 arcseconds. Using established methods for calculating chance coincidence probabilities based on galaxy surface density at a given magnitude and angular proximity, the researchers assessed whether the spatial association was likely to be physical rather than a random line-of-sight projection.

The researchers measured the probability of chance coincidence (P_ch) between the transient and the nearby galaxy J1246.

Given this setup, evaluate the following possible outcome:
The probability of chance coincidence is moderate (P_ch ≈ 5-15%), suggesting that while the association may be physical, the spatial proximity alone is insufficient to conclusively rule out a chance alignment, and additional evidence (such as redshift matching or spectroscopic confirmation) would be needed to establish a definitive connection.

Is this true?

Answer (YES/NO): NO